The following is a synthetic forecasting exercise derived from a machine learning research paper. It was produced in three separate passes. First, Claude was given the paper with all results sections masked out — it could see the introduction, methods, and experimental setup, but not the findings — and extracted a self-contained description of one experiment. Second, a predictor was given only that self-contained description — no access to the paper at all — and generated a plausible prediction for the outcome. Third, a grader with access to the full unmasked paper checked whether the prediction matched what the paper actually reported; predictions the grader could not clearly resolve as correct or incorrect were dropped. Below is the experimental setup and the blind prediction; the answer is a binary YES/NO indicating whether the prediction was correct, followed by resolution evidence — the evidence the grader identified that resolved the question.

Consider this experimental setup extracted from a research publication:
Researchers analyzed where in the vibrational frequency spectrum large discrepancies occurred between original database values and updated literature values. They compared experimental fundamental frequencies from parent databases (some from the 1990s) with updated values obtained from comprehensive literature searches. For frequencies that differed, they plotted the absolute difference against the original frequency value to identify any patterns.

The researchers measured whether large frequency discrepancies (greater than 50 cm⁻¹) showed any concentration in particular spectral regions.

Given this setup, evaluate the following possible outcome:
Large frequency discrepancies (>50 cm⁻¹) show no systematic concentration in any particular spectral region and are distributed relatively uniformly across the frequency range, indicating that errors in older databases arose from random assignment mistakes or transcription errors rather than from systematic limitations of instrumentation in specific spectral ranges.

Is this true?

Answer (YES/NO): NO